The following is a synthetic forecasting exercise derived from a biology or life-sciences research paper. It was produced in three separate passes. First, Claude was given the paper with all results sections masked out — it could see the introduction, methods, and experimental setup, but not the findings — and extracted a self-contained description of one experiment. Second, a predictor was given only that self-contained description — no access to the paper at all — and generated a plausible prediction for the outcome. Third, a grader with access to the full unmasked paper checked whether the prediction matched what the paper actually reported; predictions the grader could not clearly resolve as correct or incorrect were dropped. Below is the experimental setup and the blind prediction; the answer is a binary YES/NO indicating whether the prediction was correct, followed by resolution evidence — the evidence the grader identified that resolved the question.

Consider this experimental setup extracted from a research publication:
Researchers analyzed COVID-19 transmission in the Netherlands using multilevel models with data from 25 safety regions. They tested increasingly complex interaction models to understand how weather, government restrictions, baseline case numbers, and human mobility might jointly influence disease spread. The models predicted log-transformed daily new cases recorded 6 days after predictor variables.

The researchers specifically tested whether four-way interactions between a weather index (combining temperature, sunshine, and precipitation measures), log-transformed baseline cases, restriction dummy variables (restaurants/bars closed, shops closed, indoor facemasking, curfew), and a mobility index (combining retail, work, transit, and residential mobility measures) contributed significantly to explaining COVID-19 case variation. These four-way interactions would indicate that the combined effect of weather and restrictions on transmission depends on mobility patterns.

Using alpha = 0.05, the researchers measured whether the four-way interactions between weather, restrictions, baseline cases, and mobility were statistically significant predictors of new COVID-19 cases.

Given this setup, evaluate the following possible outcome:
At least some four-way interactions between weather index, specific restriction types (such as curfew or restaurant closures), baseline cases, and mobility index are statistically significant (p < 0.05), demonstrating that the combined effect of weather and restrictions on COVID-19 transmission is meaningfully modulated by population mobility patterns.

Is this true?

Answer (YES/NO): NO